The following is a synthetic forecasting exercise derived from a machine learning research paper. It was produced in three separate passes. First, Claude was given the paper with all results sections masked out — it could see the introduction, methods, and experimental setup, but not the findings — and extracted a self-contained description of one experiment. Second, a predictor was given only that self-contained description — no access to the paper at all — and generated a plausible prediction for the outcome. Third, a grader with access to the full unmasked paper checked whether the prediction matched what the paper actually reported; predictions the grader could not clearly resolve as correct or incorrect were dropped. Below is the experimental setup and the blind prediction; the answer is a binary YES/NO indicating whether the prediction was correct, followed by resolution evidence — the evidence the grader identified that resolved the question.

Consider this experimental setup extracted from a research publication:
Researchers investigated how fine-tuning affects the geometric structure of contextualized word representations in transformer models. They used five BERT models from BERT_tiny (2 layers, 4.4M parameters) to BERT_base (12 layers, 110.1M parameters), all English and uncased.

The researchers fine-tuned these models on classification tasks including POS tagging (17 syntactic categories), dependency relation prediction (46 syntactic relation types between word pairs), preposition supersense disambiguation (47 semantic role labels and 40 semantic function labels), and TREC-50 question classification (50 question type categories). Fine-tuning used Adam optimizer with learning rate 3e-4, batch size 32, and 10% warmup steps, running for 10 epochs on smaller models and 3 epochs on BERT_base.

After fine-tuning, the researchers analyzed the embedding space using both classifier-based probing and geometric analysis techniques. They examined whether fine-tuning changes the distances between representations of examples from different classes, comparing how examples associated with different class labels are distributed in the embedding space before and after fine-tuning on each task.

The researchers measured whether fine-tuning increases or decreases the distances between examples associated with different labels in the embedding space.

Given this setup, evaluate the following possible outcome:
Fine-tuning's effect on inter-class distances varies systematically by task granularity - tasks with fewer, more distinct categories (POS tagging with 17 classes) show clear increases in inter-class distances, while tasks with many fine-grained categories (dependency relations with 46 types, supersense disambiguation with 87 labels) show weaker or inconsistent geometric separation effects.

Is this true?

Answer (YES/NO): NO